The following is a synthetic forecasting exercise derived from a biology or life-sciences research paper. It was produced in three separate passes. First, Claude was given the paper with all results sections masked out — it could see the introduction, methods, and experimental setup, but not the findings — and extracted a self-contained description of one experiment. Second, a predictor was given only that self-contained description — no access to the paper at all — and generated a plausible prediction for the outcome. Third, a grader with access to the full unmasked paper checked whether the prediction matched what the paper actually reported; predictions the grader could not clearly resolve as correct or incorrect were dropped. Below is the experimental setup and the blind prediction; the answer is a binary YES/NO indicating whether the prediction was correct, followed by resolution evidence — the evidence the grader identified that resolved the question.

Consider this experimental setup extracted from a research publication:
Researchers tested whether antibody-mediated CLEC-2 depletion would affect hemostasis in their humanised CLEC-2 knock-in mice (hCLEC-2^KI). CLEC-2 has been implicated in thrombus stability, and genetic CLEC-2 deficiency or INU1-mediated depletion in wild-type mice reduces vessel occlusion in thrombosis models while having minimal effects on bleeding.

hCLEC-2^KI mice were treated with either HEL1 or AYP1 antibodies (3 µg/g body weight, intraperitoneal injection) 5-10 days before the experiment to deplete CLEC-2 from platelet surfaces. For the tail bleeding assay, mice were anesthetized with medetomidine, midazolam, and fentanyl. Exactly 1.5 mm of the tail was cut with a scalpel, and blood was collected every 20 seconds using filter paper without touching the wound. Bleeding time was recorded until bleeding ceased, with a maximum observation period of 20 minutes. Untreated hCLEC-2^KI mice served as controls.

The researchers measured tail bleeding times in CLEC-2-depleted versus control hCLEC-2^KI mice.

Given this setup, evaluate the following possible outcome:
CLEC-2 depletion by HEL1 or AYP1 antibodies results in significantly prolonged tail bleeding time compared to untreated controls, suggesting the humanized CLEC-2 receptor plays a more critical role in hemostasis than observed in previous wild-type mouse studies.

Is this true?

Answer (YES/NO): NO